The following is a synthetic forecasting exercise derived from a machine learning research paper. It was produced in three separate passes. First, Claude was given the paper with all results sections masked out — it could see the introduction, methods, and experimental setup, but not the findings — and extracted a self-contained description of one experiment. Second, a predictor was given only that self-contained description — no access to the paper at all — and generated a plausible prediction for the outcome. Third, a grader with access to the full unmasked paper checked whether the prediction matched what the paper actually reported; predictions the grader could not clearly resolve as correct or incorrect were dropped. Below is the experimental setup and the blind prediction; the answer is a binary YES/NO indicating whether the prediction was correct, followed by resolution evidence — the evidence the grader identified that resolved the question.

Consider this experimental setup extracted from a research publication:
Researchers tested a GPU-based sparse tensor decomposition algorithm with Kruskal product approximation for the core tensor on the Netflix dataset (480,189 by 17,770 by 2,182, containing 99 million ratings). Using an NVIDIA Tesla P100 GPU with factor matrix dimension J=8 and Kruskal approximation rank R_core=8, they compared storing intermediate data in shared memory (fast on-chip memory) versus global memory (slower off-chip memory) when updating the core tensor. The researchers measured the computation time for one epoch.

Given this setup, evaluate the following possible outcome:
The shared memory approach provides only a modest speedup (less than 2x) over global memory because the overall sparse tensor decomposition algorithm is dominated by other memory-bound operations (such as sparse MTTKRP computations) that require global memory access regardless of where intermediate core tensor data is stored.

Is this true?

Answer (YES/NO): YES